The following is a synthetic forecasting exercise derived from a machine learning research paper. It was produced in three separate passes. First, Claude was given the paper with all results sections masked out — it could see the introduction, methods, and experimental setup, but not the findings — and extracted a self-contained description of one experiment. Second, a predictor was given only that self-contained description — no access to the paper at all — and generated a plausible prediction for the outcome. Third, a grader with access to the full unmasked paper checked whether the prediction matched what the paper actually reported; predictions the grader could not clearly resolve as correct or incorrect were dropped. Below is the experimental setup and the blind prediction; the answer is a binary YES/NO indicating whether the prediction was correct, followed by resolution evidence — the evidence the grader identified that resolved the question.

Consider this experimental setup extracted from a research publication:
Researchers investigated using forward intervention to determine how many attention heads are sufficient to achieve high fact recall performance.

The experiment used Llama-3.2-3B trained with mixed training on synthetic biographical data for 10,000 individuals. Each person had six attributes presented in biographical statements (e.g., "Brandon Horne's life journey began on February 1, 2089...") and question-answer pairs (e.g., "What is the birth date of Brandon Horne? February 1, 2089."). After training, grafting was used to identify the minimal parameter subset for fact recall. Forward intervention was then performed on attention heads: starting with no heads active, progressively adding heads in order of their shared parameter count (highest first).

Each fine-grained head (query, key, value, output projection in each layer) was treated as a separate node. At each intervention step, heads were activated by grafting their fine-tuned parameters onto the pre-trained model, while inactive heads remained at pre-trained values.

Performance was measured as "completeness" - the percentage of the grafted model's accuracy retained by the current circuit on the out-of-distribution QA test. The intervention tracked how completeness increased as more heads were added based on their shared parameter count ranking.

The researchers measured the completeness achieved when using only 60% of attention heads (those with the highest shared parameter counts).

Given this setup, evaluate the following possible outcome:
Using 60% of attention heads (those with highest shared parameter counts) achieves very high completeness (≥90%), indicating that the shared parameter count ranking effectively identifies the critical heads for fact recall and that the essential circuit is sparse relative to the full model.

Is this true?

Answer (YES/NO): NO